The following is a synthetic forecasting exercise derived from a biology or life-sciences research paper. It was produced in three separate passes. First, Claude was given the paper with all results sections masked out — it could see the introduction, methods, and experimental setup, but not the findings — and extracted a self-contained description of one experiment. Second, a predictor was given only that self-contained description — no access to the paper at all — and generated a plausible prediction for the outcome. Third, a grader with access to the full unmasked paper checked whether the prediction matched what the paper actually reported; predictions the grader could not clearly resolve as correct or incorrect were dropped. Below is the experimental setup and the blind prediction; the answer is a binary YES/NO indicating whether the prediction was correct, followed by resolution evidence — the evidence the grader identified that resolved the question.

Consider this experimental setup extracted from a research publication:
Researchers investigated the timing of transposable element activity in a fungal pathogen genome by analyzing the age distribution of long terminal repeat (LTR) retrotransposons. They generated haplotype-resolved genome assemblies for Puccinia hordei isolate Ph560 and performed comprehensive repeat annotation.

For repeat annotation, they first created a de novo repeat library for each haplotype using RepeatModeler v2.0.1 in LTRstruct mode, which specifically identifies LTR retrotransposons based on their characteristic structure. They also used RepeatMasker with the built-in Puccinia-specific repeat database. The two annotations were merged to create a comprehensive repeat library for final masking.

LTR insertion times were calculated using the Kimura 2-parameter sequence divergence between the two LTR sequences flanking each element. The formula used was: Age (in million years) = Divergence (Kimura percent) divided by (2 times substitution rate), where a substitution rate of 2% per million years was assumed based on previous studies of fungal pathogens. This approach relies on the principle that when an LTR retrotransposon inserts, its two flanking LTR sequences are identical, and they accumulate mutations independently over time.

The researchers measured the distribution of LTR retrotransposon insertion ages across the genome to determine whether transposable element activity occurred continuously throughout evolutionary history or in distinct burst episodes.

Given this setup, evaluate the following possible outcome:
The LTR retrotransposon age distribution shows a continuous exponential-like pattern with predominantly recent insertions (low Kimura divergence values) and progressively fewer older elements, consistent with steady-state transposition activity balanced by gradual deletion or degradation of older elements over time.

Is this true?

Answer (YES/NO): NO